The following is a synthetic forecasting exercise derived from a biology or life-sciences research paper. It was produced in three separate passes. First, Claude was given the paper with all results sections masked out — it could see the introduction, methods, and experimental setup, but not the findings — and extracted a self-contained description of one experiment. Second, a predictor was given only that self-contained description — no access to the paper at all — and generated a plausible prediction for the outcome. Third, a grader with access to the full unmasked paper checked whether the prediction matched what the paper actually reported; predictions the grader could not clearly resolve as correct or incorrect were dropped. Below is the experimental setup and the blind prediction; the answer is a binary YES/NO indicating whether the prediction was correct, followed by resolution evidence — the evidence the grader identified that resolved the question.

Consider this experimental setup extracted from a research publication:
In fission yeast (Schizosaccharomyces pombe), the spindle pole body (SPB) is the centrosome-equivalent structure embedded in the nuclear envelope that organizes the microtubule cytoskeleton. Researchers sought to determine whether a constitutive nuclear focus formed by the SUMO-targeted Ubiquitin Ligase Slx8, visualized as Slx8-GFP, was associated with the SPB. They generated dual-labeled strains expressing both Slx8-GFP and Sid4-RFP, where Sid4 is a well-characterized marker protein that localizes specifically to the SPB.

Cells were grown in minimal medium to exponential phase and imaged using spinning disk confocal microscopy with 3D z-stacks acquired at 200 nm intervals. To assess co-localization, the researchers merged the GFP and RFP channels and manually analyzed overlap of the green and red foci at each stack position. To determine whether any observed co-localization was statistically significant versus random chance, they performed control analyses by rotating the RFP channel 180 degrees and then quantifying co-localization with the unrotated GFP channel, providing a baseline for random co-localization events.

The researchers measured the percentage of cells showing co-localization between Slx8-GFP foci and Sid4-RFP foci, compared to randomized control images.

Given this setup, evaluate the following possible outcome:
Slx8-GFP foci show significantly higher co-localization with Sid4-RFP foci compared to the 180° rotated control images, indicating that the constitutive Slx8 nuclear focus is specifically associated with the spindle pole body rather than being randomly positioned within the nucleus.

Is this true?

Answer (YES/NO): YES